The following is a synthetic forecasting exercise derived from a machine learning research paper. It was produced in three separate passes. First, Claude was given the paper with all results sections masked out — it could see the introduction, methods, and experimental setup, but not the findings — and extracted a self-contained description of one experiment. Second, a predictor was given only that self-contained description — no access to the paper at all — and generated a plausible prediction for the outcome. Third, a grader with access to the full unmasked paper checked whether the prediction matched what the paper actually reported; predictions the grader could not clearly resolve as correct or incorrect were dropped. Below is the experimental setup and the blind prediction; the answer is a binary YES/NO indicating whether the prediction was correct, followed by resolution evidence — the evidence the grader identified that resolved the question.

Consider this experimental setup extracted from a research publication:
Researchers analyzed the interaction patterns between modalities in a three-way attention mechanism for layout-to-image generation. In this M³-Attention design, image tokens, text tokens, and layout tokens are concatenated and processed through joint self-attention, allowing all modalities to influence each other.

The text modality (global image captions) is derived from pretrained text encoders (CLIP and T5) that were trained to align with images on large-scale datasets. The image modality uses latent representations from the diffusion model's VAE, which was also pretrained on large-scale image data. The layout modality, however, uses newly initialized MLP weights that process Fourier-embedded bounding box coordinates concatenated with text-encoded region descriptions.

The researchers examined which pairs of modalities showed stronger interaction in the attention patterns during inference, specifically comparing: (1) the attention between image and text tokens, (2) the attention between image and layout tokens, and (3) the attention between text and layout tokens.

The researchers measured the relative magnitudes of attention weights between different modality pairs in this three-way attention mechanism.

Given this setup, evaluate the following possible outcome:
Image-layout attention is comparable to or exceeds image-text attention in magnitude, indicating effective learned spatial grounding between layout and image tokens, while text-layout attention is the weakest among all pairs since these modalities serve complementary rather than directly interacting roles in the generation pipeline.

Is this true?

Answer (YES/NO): NO